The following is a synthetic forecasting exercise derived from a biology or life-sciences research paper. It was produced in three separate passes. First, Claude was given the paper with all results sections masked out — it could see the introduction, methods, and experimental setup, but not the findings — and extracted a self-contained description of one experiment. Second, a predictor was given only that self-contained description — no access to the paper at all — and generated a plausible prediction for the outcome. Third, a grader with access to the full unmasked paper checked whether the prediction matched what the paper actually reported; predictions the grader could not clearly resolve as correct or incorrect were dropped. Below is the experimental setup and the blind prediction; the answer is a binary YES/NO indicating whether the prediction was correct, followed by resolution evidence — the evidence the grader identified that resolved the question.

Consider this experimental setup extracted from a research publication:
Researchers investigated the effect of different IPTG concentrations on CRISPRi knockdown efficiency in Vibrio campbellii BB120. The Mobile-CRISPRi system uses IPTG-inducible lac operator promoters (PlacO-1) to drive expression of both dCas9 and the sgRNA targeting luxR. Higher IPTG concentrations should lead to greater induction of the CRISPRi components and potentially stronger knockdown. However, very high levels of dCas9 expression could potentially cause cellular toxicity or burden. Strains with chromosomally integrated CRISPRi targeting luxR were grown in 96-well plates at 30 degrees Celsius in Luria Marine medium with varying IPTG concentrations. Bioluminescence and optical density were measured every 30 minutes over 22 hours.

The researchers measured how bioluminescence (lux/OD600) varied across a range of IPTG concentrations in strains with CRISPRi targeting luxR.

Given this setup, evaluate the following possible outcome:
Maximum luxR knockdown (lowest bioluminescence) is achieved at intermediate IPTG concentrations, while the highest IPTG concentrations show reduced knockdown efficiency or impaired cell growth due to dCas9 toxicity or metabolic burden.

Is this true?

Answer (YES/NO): NO